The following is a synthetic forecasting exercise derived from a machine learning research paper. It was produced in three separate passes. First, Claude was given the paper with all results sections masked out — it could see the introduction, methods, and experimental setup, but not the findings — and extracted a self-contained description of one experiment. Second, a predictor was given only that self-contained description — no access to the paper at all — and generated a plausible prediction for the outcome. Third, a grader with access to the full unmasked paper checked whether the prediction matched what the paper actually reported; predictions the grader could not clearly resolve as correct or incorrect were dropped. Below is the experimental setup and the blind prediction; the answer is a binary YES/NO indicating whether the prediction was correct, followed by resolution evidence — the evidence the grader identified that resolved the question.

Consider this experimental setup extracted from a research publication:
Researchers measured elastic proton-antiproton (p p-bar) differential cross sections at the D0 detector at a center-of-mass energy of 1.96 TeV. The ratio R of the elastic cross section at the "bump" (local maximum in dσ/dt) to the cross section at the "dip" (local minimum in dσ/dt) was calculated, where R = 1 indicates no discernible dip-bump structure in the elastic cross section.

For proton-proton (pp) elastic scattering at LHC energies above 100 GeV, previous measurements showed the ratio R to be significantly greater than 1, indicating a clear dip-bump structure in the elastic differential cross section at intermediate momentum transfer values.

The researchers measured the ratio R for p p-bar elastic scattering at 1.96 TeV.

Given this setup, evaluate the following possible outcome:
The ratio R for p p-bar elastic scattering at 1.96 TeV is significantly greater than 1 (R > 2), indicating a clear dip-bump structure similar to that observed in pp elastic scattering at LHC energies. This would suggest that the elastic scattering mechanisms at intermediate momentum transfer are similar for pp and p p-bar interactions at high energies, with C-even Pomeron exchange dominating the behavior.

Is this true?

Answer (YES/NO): NO